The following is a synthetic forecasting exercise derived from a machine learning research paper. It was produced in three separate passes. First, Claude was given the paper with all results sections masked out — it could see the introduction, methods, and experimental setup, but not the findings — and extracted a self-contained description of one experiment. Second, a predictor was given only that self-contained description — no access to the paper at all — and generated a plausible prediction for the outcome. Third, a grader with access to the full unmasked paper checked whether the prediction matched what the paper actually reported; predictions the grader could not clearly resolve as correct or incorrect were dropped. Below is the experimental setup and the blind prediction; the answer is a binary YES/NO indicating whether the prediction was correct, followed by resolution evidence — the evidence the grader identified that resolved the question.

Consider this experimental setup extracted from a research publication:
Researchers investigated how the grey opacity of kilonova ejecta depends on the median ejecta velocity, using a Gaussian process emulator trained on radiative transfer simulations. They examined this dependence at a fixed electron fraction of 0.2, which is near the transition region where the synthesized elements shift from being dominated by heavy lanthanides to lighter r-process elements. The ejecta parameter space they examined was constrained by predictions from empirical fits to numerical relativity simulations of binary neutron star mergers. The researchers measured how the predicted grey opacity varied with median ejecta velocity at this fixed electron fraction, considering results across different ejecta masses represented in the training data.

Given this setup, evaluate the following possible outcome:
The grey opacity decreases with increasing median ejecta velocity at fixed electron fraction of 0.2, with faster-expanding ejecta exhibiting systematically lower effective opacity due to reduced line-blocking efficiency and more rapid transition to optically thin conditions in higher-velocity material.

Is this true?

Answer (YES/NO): NO